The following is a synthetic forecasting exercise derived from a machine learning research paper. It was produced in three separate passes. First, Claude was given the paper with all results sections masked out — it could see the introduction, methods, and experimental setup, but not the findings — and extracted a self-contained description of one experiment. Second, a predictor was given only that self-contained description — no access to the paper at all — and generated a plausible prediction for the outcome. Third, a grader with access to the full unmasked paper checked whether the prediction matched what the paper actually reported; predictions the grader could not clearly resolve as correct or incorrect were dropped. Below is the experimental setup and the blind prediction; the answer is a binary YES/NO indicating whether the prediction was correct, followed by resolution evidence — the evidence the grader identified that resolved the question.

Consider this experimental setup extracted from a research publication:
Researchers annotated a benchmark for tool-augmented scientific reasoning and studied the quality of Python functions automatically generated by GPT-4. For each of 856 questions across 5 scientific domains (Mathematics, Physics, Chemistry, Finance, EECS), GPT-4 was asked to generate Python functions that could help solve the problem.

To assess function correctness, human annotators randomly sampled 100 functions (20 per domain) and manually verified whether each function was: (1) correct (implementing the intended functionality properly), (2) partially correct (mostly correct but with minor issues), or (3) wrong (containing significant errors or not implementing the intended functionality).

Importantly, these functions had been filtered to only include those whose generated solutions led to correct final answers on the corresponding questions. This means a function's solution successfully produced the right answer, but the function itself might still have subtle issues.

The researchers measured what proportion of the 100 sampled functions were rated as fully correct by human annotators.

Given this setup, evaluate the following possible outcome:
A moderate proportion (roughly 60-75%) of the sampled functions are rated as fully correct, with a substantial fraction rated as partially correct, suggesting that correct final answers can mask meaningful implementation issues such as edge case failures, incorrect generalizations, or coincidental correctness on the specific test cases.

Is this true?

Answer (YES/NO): NO